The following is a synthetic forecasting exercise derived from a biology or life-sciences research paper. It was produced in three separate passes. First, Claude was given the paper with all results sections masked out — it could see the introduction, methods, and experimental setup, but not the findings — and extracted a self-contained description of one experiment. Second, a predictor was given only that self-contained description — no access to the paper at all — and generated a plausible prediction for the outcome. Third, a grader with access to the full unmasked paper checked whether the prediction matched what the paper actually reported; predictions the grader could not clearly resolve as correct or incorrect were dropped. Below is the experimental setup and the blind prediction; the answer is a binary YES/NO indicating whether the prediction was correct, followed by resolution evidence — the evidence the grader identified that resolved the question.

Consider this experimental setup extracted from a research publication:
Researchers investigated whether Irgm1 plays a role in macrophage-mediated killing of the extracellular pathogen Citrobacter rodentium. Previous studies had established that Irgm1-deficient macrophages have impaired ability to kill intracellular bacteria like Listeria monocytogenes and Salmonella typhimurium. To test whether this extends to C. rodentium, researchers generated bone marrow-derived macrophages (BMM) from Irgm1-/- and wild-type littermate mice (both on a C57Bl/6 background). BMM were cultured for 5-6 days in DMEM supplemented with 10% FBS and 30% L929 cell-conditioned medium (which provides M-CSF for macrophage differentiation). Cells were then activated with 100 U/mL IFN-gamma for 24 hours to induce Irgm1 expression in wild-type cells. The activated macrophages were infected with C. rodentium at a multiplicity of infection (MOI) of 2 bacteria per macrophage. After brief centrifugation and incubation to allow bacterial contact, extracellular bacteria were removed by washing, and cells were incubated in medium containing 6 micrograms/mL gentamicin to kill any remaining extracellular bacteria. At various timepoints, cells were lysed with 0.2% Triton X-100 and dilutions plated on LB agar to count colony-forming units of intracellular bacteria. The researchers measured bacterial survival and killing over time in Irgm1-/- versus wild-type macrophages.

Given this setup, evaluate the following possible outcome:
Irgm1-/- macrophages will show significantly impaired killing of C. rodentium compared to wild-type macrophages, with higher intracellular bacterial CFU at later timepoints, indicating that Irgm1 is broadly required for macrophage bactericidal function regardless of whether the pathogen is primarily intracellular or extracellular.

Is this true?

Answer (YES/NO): NO